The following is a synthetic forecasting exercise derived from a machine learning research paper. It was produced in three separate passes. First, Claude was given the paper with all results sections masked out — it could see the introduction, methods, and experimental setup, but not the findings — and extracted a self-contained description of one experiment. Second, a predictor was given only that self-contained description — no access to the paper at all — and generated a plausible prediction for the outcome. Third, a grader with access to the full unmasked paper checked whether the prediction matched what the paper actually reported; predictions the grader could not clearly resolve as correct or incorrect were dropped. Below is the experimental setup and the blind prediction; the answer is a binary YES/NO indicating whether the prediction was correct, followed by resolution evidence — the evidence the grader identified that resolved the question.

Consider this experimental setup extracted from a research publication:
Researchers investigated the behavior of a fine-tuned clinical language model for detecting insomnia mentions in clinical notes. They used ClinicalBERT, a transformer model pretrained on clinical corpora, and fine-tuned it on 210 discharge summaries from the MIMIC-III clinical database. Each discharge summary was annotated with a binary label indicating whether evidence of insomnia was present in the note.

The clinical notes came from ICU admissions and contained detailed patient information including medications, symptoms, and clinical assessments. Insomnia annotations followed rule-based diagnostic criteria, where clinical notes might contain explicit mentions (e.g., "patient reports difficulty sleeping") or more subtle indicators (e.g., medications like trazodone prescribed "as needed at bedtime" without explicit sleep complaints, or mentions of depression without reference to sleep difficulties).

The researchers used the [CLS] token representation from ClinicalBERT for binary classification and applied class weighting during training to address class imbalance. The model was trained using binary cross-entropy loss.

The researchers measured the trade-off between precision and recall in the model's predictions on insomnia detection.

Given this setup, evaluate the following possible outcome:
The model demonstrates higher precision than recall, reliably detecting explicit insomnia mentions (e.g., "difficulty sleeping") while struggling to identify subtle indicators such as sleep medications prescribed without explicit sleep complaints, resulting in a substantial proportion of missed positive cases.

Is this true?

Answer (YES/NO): NO